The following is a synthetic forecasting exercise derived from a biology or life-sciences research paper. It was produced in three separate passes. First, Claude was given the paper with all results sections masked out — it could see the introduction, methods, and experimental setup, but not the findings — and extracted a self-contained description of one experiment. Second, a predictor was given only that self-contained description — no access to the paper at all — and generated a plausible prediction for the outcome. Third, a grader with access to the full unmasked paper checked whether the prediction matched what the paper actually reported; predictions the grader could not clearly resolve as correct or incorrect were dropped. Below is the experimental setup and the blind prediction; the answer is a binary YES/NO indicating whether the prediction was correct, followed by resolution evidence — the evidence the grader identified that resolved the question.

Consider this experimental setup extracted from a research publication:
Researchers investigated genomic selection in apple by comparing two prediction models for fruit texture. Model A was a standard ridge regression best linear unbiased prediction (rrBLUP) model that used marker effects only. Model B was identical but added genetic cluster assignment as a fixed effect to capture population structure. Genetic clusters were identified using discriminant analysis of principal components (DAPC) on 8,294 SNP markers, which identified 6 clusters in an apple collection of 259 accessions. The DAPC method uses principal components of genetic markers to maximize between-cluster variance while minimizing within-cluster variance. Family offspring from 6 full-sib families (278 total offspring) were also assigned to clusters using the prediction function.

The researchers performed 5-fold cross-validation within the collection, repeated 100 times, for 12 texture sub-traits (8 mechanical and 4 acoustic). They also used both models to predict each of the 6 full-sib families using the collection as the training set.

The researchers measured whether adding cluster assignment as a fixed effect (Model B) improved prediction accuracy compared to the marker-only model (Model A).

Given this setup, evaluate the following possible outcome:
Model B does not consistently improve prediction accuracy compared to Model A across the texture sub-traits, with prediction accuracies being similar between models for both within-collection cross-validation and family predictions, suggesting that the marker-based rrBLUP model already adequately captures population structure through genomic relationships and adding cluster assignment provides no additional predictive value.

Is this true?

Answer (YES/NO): YES